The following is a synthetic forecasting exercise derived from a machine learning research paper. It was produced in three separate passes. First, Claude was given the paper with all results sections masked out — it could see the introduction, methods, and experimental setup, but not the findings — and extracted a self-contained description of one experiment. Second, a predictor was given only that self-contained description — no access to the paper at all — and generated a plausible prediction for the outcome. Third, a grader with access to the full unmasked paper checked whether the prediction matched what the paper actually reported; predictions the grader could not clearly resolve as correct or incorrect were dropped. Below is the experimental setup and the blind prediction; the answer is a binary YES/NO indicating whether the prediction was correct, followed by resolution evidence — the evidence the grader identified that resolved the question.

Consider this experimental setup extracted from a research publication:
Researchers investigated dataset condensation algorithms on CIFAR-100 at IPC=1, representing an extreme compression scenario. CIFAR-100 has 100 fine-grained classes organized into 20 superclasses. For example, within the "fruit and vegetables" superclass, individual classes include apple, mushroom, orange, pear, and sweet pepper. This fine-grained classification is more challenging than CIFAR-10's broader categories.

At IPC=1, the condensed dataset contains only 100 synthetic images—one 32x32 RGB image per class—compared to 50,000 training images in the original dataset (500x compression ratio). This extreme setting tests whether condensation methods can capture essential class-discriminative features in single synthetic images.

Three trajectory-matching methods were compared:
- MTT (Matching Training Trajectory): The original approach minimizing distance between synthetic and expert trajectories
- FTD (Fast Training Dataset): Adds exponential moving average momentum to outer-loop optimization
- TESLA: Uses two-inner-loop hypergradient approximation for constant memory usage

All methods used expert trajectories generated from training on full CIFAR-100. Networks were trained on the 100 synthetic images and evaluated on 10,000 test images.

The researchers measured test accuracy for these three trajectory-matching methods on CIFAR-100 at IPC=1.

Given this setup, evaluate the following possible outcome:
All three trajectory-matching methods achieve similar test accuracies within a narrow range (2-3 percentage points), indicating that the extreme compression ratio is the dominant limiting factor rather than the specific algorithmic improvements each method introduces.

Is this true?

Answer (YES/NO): NO